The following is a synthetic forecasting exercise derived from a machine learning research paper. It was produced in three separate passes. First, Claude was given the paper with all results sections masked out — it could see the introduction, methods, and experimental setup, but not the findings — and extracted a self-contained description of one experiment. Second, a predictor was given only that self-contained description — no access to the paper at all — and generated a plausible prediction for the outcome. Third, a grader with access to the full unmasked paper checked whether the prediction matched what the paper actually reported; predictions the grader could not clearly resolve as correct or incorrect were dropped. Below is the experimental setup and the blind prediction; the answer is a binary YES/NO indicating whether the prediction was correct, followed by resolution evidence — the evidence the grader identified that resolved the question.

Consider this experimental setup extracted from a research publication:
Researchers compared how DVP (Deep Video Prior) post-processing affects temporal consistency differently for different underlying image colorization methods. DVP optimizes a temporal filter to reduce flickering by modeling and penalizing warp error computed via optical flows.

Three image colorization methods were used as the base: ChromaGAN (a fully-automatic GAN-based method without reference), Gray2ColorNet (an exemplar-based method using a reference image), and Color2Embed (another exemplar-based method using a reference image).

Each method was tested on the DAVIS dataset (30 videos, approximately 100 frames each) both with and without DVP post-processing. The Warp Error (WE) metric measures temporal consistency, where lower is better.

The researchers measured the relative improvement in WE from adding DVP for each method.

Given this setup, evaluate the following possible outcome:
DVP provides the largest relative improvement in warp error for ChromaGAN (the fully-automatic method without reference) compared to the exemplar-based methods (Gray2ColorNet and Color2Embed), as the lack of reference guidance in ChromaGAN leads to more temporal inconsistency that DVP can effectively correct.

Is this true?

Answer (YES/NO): YES